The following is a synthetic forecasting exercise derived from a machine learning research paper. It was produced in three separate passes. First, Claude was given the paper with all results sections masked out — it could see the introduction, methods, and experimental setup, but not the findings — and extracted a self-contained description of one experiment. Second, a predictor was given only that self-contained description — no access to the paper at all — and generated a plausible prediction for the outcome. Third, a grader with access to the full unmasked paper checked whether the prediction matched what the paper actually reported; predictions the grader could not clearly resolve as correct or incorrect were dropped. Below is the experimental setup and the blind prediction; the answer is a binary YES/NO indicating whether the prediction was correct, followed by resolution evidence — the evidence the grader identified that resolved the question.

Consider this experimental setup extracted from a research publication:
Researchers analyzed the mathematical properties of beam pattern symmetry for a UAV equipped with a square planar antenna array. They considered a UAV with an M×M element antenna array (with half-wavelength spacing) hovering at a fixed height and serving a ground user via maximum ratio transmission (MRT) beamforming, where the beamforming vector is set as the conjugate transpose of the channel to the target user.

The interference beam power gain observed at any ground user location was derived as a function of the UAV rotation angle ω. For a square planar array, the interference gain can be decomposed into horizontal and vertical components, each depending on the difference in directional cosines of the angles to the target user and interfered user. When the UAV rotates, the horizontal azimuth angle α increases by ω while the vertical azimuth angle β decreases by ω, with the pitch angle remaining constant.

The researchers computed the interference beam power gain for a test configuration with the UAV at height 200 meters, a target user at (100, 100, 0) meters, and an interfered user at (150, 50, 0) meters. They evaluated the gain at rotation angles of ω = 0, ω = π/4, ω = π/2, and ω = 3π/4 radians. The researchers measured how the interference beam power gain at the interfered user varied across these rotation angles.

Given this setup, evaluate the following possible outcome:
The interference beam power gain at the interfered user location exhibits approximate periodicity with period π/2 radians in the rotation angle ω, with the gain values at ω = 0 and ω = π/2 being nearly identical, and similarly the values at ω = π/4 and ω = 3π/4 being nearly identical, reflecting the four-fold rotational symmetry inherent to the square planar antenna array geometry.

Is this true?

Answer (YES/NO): YES